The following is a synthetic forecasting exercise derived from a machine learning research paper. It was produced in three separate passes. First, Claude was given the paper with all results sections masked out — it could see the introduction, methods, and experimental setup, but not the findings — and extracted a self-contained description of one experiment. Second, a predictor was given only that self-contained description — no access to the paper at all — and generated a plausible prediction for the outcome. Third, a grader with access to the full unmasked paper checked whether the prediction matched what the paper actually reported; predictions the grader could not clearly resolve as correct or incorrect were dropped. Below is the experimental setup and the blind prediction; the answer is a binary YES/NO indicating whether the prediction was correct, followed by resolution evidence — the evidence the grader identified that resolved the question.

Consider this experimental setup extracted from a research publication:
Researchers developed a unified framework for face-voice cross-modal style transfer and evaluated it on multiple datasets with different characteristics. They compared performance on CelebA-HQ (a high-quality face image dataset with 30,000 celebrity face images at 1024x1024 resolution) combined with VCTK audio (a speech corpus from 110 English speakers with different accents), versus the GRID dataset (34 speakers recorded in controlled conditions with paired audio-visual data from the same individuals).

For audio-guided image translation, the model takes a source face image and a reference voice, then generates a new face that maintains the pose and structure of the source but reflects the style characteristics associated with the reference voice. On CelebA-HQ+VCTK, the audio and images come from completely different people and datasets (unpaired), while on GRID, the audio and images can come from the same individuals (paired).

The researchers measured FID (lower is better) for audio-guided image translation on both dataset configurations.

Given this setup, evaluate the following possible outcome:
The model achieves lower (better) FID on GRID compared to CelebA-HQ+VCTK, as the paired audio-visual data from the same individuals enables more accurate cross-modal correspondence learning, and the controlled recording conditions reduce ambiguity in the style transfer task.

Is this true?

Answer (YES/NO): YES